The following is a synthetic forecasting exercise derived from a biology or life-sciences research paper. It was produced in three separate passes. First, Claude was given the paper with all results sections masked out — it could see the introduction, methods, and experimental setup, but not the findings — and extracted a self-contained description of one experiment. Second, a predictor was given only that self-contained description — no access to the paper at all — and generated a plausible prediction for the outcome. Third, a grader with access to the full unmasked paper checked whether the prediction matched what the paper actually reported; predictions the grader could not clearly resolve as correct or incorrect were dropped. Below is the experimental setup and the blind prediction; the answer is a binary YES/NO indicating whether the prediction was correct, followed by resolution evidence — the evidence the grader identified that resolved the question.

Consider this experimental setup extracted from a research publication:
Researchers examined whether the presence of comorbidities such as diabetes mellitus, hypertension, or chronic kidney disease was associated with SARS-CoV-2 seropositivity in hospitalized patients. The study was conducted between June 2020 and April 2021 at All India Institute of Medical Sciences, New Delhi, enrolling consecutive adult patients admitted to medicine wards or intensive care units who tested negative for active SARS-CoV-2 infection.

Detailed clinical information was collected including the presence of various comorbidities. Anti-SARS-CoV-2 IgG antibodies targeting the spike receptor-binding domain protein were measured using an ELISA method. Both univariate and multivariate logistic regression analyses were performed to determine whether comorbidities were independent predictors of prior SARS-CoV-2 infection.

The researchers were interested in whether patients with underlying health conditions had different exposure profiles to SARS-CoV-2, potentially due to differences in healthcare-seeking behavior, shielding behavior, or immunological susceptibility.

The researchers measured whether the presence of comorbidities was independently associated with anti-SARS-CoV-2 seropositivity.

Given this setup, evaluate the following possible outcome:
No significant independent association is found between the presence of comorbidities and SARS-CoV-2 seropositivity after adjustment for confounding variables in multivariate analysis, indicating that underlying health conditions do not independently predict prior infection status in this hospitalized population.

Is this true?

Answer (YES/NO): YES